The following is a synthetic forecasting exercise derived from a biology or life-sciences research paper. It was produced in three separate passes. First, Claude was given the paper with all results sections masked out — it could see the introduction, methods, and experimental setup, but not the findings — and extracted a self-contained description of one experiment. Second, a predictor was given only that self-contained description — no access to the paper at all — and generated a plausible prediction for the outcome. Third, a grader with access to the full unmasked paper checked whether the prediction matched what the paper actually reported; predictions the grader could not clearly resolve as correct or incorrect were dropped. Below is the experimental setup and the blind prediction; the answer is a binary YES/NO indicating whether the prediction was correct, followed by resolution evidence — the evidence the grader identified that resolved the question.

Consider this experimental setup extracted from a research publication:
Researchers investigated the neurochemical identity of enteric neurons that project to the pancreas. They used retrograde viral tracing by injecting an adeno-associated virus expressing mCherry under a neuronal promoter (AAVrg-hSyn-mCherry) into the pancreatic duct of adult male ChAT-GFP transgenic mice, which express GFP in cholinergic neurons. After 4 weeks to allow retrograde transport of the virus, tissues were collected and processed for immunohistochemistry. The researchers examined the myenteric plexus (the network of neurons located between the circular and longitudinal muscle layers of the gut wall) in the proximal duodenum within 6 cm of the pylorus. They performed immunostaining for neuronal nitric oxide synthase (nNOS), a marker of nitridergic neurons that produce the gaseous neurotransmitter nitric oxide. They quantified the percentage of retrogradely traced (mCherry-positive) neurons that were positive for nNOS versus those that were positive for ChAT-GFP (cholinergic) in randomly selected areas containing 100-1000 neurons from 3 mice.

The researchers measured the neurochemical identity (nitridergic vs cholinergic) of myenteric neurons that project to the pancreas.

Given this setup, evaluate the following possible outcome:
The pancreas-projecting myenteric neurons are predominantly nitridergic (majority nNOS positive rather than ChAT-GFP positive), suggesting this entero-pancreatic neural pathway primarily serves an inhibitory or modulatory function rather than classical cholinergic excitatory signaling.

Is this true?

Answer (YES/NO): YES